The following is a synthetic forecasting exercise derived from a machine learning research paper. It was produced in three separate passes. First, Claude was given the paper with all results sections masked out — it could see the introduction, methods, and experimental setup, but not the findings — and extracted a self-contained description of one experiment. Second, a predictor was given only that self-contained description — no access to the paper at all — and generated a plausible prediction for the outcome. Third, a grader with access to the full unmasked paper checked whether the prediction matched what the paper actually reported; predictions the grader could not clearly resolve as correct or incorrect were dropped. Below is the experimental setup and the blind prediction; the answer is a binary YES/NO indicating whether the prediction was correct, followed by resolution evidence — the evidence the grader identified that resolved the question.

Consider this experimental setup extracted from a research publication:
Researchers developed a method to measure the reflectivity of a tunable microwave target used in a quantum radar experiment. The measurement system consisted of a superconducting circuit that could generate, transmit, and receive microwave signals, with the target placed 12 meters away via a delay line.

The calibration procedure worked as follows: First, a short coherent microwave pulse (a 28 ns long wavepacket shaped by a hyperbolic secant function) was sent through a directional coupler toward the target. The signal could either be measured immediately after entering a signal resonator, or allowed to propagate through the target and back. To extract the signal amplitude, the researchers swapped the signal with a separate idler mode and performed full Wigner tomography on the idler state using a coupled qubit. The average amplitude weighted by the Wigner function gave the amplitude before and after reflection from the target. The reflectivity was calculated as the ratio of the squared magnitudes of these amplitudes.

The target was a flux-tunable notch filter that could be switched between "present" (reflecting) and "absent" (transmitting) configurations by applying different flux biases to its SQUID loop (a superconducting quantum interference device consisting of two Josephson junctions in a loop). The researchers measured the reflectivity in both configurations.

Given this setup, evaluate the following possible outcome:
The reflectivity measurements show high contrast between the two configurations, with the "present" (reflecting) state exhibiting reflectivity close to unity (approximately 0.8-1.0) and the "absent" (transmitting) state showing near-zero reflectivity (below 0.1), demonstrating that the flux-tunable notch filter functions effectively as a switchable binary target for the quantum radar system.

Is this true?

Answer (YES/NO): NO